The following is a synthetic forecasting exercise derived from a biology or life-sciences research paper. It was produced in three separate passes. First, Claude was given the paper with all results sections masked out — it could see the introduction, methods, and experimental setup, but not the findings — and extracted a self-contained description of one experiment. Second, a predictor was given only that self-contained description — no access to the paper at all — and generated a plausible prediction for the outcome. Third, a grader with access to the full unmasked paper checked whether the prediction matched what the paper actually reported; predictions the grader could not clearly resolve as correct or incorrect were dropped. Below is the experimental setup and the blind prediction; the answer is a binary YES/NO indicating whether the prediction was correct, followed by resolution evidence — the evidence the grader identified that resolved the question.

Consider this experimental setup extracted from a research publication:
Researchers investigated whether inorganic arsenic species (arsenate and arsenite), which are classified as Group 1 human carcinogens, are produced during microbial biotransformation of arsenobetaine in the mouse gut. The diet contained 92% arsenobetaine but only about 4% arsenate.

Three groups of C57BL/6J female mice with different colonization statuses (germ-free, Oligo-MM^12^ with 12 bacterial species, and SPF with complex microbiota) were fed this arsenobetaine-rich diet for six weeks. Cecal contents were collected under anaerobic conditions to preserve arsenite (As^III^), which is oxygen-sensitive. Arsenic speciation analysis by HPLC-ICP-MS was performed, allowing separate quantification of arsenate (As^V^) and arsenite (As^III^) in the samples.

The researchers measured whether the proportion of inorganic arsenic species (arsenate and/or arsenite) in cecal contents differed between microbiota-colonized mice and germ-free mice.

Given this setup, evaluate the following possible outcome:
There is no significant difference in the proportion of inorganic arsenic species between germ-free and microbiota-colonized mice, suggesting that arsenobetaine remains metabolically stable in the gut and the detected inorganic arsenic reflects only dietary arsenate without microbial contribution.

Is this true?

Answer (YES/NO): NO